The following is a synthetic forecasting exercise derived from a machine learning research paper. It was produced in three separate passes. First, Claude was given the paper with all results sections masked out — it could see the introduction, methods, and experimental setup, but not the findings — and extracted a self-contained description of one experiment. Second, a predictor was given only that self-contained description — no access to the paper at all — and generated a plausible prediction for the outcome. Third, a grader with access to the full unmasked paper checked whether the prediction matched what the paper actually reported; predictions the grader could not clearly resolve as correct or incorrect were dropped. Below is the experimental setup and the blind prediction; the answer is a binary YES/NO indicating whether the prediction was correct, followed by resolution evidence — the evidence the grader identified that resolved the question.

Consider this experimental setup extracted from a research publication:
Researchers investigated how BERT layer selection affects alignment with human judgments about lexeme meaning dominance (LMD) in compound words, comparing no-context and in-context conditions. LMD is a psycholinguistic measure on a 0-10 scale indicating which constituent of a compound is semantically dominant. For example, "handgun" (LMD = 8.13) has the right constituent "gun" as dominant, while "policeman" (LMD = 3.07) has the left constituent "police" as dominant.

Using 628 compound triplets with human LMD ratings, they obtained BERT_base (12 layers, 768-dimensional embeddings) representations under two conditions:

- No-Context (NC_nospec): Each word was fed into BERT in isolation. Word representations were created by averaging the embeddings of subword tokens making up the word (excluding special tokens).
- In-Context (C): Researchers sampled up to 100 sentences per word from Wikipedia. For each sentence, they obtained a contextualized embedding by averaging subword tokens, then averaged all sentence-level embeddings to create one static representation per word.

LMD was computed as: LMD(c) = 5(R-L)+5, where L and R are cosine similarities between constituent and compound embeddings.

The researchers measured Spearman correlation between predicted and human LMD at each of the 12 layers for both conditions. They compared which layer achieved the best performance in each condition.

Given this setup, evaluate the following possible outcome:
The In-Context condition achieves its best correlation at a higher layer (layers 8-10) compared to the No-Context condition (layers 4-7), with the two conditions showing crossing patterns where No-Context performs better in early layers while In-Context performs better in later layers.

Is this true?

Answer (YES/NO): NO